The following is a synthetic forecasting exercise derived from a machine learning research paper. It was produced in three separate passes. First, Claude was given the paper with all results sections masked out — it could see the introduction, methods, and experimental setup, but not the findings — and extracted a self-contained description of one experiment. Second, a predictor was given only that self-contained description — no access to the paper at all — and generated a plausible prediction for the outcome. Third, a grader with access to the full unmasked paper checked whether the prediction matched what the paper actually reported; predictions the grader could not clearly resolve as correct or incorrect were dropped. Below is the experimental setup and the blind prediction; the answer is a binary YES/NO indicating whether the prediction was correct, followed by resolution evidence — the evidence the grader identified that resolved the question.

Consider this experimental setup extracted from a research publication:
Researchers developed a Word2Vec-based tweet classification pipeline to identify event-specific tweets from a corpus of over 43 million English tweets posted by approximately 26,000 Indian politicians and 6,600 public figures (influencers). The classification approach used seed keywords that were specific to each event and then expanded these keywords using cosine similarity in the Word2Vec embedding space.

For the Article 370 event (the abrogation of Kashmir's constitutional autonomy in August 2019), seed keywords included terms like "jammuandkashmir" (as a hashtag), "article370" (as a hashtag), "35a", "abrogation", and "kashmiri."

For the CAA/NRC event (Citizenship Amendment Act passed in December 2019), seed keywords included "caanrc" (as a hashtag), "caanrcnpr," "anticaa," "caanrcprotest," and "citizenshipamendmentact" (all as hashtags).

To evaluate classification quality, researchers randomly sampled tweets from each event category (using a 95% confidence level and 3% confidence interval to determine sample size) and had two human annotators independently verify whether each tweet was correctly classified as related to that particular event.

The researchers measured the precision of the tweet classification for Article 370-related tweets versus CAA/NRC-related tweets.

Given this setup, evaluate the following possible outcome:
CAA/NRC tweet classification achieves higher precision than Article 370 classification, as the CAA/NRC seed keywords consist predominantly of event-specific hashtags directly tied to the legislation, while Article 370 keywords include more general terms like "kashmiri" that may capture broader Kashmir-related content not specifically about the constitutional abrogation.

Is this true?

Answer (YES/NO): YES